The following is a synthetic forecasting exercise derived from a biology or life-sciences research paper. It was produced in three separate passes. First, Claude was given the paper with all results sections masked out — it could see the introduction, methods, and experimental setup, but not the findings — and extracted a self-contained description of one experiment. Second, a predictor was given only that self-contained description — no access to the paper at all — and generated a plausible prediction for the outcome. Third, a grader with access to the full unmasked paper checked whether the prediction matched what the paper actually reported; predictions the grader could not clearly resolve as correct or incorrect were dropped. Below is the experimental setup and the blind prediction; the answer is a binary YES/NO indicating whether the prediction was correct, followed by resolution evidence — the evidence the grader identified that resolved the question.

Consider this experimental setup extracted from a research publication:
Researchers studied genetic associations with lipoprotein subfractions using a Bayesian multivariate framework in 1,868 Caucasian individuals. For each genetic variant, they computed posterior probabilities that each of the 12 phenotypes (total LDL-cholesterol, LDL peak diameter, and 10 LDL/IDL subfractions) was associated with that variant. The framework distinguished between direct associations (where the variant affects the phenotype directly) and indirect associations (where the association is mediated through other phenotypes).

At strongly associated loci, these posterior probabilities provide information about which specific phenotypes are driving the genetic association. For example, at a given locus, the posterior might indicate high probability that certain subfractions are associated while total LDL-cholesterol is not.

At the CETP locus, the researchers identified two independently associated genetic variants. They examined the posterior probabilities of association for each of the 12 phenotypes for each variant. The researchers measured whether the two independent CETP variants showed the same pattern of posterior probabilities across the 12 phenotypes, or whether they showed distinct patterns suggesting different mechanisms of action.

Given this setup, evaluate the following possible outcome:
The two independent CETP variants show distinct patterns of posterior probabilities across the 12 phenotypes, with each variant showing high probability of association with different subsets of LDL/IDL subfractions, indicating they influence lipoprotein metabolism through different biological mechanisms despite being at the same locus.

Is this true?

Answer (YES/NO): NO